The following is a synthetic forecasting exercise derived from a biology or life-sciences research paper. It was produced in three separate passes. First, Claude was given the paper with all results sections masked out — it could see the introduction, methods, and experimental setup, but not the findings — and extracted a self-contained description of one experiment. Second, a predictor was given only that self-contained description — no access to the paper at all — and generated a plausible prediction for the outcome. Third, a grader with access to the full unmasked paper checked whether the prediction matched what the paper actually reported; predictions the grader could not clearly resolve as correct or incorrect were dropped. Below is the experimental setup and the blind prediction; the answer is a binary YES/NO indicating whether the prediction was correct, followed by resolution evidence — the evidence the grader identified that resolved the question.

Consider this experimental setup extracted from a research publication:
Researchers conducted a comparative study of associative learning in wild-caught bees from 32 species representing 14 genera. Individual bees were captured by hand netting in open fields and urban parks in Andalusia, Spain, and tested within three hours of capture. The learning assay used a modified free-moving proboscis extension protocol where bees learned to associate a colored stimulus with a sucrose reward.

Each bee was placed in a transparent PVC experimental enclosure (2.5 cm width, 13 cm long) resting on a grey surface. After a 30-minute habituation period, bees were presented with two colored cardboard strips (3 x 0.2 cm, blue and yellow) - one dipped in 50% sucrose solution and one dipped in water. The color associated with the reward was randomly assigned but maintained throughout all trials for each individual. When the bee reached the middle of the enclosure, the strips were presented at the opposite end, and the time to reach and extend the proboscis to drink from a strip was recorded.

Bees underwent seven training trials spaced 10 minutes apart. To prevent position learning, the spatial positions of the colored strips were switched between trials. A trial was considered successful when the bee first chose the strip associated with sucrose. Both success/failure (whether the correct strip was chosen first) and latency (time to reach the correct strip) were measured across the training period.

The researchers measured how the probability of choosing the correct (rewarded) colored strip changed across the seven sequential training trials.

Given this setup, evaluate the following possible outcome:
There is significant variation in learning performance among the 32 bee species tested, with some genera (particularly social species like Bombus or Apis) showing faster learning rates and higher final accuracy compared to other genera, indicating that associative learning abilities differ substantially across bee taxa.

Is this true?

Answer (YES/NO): NO